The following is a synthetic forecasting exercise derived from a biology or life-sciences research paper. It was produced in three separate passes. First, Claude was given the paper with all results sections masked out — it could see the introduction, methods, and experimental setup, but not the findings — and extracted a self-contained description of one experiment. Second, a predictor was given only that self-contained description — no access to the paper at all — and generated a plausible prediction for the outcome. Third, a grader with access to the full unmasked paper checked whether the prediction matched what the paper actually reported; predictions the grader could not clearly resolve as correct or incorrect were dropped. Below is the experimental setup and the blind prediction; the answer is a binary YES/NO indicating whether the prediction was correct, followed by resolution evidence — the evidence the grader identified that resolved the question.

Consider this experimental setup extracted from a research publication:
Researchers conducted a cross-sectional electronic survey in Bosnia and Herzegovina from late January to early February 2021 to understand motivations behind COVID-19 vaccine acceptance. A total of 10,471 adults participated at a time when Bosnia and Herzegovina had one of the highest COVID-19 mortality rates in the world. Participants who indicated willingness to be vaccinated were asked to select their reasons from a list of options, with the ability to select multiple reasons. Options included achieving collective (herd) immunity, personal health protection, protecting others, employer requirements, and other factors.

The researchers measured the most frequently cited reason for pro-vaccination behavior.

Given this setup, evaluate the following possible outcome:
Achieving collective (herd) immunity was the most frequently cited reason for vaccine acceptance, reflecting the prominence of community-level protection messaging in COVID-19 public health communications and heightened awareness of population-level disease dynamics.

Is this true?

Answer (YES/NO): YES